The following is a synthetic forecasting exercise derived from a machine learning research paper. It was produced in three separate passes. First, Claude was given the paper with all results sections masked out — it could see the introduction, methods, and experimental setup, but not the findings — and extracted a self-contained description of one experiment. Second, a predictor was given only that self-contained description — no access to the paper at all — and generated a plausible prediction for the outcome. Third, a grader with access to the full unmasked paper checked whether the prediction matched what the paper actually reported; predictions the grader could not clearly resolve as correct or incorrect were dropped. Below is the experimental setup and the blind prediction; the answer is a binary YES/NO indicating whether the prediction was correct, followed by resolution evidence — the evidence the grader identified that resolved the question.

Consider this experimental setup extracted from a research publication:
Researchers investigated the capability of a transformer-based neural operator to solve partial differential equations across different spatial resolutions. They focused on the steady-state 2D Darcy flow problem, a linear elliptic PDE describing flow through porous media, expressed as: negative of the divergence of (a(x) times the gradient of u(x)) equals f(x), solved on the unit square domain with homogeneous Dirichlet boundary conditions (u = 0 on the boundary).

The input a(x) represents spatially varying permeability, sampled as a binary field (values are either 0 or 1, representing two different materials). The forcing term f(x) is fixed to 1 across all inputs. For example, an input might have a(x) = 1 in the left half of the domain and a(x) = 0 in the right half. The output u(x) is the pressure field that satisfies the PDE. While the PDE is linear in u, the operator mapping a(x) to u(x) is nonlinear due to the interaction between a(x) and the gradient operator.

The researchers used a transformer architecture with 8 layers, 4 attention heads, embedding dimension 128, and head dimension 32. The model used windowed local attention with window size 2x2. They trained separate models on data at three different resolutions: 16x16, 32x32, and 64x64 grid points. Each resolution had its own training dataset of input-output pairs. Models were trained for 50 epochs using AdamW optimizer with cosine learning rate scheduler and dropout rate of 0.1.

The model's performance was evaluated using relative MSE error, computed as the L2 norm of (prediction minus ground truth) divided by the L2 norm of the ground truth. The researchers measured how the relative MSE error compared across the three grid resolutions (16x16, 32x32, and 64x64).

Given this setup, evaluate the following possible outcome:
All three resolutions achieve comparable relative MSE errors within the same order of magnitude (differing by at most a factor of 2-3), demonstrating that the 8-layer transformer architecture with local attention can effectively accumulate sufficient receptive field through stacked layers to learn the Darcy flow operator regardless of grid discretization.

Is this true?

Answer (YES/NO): NO